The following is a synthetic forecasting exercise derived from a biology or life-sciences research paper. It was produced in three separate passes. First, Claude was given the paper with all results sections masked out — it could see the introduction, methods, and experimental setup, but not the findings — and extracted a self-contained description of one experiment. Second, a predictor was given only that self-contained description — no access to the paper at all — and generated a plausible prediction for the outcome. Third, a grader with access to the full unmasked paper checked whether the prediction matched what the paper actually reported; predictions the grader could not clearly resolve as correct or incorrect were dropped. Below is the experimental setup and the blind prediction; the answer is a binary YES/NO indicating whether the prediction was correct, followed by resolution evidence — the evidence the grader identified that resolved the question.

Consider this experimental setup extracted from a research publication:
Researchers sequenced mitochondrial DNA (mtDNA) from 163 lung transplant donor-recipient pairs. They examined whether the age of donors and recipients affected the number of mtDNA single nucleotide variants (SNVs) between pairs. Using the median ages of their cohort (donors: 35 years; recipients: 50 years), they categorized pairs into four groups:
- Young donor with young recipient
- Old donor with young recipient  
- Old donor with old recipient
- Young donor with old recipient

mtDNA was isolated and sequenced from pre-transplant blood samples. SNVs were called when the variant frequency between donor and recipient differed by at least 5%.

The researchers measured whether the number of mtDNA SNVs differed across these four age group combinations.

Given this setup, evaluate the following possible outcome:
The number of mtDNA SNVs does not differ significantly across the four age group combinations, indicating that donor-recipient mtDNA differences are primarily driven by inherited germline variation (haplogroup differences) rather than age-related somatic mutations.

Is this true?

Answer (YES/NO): YES